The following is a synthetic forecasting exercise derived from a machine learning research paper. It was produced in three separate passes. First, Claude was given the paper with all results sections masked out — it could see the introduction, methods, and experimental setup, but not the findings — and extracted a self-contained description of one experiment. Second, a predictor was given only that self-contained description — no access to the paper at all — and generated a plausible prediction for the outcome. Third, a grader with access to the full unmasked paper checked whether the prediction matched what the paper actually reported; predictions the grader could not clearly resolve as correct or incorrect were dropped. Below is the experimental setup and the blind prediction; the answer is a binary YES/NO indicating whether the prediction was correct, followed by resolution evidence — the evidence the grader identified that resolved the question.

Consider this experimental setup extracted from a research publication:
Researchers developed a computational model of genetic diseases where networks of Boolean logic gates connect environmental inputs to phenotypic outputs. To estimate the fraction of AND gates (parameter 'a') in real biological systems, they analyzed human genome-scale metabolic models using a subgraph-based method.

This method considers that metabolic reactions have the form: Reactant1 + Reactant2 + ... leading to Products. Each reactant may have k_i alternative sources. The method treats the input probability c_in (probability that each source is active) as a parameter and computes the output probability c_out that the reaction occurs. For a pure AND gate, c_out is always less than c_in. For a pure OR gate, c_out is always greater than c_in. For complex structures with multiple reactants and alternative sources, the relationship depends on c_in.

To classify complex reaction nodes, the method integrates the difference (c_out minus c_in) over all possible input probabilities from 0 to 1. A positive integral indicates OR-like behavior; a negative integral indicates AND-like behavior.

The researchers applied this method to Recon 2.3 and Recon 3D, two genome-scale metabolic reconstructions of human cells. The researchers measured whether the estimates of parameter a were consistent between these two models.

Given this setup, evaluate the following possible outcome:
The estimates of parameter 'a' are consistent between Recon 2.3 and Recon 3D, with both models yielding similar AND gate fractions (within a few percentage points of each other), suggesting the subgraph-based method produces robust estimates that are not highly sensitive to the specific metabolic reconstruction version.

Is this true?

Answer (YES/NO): NO